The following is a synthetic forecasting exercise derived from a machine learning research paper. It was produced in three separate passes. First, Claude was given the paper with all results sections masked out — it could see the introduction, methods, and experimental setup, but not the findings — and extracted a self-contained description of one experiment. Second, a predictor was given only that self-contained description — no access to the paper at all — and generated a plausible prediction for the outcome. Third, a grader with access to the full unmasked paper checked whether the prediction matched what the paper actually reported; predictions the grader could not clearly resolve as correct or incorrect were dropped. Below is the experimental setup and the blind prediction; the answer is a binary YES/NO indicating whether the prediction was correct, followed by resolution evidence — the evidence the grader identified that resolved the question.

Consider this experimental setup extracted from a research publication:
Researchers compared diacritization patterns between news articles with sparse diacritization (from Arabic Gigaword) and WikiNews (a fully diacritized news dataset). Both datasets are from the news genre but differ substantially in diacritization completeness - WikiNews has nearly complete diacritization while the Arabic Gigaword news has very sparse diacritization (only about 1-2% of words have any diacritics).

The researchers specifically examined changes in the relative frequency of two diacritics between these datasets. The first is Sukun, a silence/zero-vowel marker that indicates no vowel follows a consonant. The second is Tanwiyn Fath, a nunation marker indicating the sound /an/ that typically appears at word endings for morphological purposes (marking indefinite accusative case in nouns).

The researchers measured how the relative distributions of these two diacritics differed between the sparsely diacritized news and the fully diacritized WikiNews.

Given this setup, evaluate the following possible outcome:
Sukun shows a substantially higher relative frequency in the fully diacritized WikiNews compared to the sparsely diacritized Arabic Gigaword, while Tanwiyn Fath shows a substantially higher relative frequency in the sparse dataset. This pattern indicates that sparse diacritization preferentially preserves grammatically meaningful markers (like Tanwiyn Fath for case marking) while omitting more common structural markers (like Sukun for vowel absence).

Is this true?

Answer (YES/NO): YES